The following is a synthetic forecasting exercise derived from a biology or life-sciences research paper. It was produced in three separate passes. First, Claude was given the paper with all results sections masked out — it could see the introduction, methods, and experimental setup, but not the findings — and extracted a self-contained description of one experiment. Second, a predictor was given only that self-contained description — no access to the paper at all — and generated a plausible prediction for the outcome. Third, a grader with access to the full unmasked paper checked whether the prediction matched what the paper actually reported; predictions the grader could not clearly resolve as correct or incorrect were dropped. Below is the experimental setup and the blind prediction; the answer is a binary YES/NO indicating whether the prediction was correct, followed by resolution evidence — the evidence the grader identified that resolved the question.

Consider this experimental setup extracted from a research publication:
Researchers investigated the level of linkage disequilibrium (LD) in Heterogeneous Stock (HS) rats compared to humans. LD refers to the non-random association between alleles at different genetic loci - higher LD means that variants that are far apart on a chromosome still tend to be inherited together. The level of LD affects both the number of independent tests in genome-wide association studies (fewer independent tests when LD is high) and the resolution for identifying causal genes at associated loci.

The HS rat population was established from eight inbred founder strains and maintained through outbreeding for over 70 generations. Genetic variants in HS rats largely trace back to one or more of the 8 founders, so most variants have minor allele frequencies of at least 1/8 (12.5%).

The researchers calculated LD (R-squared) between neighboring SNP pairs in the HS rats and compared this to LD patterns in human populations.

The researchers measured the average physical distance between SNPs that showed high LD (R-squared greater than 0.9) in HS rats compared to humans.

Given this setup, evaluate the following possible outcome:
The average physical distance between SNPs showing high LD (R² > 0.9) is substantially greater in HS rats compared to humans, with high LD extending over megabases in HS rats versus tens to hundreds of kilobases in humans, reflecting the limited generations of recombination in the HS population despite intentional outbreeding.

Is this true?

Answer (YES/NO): NO